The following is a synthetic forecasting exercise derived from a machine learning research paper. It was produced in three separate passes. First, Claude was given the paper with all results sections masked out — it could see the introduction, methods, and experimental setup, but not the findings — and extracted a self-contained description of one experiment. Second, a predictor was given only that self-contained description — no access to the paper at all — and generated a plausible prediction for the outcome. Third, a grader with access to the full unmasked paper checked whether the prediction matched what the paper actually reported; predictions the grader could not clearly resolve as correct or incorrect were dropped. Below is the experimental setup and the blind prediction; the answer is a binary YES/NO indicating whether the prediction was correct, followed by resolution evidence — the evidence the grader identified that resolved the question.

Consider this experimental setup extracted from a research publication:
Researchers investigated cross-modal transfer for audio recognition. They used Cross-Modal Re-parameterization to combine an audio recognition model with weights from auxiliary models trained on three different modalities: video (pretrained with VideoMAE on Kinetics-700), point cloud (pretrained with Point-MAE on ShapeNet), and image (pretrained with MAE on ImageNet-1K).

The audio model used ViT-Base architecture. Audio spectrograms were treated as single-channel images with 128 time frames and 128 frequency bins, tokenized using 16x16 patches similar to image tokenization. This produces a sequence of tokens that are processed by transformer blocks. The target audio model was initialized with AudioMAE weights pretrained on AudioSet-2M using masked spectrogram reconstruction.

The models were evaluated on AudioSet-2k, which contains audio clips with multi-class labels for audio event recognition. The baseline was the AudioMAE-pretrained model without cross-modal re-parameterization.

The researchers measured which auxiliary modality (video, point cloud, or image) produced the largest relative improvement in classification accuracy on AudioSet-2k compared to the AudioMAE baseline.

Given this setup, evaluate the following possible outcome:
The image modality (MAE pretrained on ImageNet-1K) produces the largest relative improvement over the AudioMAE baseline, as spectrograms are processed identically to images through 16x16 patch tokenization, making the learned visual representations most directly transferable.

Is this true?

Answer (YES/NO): NO